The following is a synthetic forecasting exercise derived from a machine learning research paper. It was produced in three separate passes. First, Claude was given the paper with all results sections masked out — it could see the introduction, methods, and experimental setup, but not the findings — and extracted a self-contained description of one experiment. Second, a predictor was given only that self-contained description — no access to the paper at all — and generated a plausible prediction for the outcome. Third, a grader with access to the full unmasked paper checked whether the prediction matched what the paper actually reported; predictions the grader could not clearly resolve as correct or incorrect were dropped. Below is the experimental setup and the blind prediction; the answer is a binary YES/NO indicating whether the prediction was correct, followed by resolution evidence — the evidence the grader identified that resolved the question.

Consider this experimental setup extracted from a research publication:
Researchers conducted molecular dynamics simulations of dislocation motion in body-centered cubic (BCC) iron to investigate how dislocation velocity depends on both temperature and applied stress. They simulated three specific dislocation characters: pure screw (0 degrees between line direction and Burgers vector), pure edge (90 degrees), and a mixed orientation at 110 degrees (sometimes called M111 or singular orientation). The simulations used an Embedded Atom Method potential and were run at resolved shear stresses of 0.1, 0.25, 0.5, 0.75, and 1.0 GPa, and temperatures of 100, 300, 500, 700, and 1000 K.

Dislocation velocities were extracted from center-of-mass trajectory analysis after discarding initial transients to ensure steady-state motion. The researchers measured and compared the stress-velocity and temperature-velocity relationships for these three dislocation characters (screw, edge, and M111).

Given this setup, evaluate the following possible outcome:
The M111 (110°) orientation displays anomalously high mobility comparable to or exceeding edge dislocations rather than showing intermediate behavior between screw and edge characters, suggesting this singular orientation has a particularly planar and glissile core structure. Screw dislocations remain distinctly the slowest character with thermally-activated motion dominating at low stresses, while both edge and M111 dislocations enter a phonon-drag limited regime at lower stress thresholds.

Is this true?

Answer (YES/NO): NO